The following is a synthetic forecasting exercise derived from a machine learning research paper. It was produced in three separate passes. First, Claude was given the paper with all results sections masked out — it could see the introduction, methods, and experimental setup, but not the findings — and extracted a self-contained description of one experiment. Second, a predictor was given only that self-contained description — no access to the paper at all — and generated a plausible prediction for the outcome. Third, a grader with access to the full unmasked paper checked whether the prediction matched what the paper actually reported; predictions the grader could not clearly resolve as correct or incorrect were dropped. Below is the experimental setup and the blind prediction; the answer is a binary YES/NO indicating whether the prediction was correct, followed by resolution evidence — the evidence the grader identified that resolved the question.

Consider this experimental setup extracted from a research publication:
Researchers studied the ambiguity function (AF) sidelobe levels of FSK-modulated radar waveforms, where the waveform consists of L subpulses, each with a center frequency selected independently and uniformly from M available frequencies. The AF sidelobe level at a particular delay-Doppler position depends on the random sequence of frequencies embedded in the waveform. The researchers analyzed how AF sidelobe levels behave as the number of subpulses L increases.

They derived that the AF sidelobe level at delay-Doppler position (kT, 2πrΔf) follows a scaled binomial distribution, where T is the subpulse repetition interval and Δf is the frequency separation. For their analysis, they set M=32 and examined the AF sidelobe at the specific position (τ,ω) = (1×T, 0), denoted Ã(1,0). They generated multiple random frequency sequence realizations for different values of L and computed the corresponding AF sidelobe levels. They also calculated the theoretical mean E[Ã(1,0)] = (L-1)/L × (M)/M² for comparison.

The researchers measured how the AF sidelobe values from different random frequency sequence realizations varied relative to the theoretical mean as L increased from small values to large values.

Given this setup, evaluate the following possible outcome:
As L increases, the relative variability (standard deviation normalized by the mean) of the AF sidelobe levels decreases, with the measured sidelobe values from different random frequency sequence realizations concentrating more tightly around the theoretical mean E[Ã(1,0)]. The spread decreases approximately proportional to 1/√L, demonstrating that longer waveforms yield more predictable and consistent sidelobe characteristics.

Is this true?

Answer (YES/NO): YES